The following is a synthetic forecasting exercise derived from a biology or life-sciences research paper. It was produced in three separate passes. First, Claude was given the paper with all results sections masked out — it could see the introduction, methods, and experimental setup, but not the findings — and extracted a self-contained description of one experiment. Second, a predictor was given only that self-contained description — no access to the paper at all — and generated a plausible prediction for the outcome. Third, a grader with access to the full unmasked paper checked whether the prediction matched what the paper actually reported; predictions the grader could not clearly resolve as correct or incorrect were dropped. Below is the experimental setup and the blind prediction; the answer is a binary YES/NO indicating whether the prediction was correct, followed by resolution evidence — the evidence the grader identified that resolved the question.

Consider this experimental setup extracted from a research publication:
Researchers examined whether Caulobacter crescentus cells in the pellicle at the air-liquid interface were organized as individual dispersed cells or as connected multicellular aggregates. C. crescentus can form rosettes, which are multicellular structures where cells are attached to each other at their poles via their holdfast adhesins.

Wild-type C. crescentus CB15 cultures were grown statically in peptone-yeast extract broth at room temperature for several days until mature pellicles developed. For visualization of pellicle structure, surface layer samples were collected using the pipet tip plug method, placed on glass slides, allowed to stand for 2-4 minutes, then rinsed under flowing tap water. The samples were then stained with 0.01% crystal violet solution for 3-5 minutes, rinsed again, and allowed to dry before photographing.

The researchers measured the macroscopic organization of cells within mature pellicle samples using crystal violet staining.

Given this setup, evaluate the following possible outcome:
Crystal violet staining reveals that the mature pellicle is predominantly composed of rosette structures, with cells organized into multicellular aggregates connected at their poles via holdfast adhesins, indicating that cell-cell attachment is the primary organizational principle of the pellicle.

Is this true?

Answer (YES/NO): NO